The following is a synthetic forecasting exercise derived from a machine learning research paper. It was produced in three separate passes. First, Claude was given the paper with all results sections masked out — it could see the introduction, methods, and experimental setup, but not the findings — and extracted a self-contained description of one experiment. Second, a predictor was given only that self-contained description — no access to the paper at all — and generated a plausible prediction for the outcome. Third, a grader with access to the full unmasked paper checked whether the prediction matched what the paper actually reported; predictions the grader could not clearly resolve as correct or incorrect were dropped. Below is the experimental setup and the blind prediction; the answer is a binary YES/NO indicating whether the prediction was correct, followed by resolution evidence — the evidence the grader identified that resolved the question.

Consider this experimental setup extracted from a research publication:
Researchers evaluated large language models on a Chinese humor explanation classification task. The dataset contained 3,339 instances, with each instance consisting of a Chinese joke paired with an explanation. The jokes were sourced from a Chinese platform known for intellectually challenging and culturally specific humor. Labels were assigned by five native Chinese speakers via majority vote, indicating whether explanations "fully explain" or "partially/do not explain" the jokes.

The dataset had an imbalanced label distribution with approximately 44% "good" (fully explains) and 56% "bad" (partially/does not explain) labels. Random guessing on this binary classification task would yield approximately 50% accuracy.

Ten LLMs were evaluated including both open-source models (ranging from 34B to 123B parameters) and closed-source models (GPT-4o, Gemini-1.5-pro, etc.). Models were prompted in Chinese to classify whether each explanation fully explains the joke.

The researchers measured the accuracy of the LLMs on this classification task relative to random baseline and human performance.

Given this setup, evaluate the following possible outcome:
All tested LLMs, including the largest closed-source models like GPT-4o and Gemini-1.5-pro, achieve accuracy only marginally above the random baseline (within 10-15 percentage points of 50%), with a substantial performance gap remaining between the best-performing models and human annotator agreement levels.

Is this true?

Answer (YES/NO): YES